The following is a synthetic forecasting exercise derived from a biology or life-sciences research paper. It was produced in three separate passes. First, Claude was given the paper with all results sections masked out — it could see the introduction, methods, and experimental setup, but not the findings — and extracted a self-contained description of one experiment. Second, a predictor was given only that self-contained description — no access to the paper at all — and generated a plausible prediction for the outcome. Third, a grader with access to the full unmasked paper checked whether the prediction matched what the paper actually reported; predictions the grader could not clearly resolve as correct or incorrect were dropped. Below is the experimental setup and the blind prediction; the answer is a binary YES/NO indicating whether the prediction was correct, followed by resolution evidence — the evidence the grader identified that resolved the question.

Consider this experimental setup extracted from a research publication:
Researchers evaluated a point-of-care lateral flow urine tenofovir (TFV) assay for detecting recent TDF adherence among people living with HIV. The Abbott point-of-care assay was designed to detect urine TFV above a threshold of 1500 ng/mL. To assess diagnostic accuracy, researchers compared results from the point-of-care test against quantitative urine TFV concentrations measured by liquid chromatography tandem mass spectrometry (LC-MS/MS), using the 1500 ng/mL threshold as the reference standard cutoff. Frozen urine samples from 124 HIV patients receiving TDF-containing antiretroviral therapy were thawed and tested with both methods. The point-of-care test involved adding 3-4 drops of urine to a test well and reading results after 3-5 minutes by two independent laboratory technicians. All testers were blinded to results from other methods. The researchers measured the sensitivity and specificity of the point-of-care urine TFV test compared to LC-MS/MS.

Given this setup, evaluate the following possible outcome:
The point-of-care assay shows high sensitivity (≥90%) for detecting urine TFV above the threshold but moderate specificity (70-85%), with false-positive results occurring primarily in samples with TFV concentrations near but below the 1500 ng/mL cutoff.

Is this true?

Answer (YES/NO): NO